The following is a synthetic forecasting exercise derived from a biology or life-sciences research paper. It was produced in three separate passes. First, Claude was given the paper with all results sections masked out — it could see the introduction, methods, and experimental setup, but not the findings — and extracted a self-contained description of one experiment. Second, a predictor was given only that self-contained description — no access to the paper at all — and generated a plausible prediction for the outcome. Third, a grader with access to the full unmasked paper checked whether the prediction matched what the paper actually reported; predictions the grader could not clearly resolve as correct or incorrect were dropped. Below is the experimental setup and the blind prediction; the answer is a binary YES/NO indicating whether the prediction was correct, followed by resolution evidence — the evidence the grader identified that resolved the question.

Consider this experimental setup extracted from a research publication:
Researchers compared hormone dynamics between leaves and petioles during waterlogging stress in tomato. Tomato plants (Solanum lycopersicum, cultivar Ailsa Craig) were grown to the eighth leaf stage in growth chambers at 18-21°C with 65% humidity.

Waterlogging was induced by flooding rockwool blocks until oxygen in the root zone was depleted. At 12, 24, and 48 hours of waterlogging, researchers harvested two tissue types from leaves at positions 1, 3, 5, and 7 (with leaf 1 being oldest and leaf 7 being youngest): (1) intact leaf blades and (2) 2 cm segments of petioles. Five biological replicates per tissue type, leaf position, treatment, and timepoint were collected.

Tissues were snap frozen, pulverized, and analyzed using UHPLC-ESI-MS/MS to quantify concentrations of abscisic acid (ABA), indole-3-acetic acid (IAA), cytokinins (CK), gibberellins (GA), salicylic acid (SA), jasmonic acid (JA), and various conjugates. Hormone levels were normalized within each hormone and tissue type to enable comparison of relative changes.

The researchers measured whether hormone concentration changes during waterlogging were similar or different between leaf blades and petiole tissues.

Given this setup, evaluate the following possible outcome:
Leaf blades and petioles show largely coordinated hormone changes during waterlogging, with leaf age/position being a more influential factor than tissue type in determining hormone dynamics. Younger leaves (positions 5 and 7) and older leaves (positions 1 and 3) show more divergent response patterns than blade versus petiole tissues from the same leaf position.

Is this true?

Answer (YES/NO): NO